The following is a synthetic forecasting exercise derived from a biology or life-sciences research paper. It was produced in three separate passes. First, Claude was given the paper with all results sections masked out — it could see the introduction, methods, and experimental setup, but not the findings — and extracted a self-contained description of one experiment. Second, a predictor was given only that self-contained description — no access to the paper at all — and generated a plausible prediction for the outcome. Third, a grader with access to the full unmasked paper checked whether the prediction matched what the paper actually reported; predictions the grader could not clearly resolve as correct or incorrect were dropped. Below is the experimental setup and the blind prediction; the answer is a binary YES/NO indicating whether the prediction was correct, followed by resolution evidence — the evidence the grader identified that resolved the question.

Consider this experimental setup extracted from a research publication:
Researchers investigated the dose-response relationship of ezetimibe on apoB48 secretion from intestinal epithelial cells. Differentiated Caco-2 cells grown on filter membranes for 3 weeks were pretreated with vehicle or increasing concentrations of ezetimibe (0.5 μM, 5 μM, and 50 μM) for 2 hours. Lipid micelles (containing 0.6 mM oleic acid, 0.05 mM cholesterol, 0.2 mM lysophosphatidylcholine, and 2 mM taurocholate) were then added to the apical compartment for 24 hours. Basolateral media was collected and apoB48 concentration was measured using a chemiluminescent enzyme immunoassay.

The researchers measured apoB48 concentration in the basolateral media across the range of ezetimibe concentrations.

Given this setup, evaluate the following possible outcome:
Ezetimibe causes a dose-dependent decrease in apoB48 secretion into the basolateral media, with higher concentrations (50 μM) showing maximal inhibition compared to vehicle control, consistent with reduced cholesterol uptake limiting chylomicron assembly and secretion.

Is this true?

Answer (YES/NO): NO